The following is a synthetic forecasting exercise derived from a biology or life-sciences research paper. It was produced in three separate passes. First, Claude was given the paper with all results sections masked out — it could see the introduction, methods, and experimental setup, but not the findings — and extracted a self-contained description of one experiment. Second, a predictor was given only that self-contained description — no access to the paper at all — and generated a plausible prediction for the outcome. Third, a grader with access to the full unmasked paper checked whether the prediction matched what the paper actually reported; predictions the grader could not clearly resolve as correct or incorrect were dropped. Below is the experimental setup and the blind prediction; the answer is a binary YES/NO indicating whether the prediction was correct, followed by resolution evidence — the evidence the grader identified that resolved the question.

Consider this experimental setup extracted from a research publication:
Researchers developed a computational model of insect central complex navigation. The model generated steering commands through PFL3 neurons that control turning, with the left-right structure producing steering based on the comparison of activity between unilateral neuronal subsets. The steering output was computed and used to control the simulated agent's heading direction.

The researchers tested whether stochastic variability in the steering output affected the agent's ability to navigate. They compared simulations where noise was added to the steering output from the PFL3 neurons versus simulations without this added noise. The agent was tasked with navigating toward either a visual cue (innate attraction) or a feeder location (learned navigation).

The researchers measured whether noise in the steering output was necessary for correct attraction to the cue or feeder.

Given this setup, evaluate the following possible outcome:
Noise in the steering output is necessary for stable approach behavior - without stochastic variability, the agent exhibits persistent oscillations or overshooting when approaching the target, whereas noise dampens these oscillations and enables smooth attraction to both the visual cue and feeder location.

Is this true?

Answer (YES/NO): NO